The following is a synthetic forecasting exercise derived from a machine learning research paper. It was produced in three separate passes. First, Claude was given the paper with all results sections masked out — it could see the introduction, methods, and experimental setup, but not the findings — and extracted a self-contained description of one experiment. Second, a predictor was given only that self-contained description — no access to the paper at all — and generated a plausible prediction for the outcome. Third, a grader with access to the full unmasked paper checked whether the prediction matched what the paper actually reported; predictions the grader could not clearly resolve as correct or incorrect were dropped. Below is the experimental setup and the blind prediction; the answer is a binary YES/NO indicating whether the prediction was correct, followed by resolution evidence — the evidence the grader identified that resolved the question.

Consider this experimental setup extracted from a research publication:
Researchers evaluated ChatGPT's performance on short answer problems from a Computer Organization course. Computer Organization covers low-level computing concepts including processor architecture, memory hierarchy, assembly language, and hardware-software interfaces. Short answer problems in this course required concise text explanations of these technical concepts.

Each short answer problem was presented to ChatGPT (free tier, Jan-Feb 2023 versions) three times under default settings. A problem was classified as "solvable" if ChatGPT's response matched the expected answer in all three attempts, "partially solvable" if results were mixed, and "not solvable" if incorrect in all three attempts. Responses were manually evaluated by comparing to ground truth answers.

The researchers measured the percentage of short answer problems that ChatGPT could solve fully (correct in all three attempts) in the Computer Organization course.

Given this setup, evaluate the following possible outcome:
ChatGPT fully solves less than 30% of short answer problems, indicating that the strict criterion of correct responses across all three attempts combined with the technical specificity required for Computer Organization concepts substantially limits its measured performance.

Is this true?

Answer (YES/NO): NO